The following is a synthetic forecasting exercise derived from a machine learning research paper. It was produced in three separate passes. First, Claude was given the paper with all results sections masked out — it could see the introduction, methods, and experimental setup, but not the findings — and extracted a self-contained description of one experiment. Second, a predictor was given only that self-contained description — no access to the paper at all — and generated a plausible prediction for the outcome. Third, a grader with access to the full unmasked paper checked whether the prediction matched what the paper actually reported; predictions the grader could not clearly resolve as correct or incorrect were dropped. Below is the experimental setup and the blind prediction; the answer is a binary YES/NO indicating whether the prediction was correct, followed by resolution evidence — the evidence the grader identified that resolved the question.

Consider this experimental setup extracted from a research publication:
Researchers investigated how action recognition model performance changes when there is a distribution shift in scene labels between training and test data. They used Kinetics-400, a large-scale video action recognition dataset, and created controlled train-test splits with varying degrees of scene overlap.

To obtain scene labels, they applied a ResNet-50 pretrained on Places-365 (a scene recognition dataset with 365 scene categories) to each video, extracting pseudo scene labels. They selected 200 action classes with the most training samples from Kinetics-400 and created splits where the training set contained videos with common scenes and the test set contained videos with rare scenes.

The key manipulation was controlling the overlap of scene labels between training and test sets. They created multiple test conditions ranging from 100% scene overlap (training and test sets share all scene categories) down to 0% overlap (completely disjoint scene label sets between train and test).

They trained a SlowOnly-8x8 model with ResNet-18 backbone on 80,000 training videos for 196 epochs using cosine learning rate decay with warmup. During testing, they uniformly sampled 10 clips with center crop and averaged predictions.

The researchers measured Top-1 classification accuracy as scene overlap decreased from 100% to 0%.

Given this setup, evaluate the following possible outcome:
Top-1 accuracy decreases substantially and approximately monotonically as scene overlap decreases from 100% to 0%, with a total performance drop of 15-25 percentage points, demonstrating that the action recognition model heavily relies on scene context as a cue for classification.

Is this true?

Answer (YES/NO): YES